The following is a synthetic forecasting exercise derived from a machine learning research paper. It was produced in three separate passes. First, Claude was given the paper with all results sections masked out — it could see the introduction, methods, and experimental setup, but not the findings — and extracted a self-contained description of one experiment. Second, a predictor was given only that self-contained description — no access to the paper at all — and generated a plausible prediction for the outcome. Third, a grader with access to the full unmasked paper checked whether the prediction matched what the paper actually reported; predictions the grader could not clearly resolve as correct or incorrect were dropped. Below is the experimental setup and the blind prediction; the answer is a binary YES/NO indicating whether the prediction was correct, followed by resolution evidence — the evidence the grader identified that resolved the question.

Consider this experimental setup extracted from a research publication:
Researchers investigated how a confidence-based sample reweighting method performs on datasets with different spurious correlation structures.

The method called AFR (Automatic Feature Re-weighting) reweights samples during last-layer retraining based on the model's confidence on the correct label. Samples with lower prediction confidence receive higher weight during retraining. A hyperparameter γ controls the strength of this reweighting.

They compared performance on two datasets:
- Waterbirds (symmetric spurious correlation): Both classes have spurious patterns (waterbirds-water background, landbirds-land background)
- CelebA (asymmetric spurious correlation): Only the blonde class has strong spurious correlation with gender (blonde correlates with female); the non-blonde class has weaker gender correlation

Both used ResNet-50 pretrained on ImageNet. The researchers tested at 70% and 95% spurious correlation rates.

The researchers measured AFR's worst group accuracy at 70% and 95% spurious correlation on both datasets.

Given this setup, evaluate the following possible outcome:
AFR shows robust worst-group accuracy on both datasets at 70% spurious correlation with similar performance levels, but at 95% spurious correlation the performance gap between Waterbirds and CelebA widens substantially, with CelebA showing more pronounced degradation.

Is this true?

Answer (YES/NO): YES